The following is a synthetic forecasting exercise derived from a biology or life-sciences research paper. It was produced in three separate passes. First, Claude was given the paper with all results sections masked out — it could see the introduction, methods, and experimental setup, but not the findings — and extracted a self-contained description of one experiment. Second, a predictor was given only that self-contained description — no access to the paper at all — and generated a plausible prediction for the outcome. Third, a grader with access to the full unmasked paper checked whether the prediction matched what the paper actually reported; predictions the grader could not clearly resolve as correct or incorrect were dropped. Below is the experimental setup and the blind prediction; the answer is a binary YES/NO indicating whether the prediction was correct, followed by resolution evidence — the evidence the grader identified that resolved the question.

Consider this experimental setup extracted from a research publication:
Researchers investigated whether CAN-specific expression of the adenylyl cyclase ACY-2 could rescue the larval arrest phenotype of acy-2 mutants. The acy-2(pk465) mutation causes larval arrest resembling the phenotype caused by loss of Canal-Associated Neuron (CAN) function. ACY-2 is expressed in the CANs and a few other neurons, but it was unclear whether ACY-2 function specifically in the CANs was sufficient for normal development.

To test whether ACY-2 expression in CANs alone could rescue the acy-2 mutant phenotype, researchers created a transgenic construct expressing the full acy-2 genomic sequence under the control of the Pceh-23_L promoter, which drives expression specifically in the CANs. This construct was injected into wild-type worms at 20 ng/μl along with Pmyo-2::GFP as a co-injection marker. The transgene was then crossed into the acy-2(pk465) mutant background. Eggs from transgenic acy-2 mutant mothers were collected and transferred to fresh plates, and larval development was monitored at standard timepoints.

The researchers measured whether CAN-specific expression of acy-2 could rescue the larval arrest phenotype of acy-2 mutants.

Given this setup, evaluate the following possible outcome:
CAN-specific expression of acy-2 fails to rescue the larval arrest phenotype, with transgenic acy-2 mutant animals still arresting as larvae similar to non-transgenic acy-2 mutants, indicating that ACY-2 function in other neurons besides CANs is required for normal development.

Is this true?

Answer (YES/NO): NO